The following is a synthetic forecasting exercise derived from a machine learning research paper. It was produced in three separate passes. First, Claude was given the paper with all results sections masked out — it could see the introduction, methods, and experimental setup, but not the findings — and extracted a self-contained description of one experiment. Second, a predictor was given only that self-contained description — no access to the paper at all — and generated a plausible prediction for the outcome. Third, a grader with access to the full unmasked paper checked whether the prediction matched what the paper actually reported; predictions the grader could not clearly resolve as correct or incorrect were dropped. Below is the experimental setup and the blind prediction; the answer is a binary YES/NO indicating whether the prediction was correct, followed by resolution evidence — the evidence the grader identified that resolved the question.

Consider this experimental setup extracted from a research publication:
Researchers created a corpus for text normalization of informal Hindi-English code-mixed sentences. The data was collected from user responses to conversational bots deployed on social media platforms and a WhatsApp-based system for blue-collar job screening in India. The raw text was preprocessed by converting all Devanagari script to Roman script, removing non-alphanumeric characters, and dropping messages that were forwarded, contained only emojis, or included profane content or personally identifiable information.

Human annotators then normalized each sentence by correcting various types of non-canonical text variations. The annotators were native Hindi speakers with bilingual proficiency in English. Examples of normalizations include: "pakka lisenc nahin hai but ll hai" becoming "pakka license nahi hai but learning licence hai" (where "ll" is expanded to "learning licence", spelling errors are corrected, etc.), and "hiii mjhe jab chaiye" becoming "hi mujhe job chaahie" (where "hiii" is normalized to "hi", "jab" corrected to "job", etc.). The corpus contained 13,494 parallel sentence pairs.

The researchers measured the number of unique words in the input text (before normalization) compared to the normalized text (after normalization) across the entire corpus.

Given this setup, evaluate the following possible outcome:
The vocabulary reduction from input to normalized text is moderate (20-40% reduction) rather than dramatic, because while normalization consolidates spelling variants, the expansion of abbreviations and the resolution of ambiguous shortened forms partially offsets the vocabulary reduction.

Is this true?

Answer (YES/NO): YES